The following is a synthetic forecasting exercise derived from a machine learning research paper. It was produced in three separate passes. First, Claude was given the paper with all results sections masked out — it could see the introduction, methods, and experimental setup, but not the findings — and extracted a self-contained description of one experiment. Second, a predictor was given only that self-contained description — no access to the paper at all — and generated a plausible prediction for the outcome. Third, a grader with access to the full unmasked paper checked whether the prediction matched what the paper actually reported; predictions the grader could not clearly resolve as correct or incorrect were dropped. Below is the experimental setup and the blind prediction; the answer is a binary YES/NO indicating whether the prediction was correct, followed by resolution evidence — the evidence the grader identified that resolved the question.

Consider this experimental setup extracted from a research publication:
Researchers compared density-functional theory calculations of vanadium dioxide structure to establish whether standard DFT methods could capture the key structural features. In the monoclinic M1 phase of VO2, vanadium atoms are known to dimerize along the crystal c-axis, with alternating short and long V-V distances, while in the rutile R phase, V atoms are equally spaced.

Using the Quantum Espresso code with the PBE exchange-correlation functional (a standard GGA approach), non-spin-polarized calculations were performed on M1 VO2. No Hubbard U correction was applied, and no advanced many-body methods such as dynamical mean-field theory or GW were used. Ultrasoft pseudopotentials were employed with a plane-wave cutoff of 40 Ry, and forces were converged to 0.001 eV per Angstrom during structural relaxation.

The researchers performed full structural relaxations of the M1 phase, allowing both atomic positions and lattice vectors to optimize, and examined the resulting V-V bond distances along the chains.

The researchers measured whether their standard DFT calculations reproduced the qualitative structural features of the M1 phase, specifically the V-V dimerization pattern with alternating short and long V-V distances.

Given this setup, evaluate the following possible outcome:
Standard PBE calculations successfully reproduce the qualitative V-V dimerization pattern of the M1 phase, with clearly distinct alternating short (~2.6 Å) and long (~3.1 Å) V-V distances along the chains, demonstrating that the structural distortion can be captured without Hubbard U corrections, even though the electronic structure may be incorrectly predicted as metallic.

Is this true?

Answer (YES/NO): YES